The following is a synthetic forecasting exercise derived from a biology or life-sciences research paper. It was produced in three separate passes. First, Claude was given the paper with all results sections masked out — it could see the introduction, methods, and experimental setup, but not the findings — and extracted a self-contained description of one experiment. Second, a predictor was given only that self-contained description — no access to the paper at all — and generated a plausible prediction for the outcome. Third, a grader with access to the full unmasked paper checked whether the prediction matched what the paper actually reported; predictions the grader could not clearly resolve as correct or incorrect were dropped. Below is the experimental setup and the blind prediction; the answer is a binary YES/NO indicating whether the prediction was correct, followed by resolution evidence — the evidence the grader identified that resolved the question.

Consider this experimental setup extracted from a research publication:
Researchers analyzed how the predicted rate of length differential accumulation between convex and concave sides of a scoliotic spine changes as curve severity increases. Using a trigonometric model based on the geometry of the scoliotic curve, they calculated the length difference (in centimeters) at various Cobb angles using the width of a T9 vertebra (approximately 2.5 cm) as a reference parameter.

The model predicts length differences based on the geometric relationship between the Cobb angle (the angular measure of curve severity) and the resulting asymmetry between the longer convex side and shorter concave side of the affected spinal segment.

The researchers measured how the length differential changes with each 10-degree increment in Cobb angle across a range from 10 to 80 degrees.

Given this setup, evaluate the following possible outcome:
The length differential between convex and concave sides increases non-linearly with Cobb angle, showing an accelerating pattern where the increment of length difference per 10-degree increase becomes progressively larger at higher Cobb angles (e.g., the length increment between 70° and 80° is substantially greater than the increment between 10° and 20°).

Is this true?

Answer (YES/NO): NO